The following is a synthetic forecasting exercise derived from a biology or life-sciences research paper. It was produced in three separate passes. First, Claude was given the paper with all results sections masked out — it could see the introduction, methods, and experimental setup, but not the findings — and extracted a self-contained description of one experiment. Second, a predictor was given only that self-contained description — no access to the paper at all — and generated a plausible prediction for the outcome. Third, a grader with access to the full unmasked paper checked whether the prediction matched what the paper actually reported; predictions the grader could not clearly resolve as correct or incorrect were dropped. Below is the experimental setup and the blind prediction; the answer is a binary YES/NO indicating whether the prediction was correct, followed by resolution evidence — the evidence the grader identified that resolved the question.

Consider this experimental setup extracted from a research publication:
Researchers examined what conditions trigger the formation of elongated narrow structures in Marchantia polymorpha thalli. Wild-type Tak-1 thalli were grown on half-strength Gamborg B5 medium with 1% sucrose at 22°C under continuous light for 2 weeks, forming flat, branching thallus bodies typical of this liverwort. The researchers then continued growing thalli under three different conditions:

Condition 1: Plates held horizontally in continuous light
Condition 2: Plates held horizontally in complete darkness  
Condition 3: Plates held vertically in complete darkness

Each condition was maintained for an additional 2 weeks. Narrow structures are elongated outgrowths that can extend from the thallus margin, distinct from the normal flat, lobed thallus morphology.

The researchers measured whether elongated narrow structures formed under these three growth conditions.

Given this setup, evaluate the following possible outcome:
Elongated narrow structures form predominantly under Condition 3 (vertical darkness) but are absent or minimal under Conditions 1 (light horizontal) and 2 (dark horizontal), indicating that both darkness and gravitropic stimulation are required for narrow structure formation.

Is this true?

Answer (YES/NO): NO